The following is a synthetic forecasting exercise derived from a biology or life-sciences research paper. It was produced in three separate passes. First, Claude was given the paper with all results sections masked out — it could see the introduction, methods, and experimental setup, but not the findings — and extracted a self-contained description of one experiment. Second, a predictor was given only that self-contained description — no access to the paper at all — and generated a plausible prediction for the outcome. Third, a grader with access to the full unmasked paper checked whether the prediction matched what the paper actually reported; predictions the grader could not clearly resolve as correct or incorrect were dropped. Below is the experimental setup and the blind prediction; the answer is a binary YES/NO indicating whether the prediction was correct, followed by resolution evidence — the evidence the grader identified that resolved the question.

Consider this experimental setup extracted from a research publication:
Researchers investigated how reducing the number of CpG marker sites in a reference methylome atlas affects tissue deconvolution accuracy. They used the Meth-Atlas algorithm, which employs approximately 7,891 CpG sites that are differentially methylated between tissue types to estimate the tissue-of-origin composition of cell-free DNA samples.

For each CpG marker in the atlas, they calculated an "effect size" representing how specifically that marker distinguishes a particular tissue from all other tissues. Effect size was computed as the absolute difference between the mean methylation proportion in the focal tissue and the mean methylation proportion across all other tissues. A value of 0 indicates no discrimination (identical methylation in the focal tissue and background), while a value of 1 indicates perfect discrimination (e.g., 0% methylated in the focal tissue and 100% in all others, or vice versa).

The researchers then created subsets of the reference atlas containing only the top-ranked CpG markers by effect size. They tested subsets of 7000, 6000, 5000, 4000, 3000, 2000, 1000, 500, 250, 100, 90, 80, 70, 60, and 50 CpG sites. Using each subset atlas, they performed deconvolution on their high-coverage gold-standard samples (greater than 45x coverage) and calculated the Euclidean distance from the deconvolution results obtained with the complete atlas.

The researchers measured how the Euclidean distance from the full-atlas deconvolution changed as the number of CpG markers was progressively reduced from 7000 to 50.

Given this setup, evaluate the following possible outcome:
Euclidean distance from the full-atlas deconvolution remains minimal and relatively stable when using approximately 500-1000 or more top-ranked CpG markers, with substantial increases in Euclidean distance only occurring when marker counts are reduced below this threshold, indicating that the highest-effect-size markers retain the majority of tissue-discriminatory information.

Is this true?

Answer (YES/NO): NO